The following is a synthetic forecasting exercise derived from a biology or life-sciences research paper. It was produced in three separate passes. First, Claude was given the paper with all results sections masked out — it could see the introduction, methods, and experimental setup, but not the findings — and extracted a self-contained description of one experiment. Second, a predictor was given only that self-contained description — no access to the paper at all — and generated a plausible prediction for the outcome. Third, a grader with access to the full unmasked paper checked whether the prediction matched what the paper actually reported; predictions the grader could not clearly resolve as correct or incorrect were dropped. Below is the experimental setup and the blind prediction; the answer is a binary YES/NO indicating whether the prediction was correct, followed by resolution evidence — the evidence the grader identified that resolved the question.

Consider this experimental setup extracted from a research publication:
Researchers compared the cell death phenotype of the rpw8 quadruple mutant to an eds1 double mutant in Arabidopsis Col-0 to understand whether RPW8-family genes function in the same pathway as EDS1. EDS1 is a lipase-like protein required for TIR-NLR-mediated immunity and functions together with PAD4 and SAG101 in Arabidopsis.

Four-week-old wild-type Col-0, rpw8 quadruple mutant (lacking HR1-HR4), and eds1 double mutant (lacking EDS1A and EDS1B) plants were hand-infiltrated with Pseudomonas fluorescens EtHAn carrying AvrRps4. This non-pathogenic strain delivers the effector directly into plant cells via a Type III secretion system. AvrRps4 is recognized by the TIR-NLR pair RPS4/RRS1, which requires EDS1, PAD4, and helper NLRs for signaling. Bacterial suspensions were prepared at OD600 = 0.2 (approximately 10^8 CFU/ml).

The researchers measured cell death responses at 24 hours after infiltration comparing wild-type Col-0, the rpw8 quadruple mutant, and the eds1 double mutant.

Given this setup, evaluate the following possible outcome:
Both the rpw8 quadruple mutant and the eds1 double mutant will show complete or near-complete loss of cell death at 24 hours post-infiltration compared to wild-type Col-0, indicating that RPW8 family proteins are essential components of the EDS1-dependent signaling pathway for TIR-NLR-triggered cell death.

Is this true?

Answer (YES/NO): NO